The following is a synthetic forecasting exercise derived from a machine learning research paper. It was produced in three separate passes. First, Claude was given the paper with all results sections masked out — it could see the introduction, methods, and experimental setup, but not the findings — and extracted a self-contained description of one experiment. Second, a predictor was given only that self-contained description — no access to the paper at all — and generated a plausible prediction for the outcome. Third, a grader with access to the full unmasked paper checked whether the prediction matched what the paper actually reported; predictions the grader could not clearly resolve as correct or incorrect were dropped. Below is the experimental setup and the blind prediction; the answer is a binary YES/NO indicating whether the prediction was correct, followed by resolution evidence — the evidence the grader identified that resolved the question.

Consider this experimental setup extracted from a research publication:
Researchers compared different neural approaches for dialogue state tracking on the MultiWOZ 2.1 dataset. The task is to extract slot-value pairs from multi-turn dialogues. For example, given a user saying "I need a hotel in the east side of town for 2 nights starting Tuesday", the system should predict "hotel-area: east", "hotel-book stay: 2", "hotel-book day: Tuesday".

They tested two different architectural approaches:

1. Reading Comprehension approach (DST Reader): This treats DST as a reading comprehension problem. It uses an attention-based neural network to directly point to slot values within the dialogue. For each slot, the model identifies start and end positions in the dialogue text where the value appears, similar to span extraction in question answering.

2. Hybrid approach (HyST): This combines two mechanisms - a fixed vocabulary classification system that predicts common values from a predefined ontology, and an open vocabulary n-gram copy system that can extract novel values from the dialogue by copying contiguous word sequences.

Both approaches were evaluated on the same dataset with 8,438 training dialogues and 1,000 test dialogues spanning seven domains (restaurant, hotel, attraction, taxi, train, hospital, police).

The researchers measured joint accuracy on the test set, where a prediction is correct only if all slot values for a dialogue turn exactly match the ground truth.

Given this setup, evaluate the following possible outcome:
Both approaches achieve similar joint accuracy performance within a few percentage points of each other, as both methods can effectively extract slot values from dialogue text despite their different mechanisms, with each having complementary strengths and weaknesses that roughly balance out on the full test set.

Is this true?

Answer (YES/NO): YES